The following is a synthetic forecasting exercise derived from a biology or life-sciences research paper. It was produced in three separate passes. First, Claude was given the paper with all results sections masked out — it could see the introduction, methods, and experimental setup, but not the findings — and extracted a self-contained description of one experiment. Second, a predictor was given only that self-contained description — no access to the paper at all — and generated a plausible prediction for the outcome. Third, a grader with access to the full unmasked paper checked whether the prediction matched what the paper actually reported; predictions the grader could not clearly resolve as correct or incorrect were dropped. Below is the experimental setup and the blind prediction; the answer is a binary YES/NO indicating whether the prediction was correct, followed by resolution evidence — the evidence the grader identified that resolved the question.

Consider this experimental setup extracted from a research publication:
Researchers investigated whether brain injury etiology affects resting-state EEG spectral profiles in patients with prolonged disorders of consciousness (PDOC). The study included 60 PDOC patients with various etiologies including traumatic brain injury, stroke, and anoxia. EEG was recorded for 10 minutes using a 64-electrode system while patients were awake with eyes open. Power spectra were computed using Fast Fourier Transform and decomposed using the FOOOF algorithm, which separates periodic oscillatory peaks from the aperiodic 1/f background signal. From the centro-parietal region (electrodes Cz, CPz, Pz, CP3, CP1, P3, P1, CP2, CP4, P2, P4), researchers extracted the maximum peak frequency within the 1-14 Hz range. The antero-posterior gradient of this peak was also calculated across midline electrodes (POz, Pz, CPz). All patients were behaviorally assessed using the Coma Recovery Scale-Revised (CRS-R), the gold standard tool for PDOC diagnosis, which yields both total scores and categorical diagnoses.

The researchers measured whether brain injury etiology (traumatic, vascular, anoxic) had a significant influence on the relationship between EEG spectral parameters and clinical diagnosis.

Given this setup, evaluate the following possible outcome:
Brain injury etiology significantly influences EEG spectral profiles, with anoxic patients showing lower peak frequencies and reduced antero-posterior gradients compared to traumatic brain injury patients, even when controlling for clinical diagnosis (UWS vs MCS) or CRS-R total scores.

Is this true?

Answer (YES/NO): NO